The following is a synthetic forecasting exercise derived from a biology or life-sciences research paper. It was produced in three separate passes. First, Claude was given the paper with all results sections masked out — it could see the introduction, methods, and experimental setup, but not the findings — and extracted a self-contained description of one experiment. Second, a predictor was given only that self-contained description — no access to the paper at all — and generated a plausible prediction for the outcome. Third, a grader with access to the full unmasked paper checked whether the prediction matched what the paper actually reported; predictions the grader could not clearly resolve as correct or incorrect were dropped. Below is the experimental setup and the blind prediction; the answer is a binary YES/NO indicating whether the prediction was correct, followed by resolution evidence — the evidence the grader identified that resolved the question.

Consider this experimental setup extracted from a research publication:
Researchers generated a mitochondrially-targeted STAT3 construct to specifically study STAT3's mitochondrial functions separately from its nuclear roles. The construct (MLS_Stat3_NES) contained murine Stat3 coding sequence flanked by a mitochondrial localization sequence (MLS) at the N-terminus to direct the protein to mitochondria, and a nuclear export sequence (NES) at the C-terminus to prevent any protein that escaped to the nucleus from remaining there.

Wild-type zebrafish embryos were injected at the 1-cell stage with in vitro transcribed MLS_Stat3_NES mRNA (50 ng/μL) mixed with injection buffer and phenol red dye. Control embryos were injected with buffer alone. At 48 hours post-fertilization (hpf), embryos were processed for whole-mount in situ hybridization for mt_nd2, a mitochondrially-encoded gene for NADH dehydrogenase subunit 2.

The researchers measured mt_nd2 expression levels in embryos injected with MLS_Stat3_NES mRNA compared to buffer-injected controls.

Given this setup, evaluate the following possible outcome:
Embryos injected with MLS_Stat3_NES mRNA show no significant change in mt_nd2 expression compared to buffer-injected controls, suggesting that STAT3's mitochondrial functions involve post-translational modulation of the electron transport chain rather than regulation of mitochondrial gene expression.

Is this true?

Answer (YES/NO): NO